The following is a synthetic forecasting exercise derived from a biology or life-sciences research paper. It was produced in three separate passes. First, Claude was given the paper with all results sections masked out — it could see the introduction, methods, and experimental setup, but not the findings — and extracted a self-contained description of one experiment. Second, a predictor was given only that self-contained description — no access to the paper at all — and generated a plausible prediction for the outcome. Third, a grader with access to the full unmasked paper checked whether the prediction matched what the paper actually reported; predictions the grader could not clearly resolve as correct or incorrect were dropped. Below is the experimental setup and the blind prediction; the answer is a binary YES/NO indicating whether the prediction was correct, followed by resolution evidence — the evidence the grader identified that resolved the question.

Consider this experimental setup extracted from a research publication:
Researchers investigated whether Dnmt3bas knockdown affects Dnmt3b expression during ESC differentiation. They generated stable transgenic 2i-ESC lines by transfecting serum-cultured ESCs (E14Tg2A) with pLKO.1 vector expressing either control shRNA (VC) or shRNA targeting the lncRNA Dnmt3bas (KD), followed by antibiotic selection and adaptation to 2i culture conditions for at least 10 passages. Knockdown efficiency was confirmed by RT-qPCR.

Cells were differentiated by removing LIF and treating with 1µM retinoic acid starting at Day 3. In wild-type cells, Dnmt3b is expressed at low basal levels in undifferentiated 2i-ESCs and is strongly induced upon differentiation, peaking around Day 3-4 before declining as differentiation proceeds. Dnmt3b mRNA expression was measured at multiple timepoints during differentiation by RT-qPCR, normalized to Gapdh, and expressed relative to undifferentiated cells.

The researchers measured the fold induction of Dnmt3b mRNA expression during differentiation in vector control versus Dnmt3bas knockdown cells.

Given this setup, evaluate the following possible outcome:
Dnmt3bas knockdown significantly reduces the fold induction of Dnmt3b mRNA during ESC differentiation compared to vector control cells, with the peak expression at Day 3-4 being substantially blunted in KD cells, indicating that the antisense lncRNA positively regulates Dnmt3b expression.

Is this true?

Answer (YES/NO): NO